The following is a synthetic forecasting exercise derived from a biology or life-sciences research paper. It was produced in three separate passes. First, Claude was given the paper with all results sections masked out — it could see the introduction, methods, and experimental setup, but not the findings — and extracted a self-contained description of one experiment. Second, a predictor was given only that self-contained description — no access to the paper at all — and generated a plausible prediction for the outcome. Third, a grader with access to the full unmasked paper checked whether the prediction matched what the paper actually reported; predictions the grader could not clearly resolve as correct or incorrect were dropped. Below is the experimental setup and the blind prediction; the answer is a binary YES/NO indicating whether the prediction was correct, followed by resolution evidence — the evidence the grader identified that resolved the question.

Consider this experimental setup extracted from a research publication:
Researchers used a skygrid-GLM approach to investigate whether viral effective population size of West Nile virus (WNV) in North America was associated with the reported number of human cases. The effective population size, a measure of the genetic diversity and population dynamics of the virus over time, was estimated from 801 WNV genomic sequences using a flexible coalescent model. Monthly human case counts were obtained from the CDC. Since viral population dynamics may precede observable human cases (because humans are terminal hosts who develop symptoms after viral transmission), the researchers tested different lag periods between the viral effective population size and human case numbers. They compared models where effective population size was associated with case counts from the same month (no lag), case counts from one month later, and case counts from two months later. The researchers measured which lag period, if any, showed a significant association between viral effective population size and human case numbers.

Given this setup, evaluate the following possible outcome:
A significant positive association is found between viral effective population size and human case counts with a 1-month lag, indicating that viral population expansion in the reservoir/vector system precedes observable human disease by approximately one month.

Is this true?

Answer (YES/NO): YES